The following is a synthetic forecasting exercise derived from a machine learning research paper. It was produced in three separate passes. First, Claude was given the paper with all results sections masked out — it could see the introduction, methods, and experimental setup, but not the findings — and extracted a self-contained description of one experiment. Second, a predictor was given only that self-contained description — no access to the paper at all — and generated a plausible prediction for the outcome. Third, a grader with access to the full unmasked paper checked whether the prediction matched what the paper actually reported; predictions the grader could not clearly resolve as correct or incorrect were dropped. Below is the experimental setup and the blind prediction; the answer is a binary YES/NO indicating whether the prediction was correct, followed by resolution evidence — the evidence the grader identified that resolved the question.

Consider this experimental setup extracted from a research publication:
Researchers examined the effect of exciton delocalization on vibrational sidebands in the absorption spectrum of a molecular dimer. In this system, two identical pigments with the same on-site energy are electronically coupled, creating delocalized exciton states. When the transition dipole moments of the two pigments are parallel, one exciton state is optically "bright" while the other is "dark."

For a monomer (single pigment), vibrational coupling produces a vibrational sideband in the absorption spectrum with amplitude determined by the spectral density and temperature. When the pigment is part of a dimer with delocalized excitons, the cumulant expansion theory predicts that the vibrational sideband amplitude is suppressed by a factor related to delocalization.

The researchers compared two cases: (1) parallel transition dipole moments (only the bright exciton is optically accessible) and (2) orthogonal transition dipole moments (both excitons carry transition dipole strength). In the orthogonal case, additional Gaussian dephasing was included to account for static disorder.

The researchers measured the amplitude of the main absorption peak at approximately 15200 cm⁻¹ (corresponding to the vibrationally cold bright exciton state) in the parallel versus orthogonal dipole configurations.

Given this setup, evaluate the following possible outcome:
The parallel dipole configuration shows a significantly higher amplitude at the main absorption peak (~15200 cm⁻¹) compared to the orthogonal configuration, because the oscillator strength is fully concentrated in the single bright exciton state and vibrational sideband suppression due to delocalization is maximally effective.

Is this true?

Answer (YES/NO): YES